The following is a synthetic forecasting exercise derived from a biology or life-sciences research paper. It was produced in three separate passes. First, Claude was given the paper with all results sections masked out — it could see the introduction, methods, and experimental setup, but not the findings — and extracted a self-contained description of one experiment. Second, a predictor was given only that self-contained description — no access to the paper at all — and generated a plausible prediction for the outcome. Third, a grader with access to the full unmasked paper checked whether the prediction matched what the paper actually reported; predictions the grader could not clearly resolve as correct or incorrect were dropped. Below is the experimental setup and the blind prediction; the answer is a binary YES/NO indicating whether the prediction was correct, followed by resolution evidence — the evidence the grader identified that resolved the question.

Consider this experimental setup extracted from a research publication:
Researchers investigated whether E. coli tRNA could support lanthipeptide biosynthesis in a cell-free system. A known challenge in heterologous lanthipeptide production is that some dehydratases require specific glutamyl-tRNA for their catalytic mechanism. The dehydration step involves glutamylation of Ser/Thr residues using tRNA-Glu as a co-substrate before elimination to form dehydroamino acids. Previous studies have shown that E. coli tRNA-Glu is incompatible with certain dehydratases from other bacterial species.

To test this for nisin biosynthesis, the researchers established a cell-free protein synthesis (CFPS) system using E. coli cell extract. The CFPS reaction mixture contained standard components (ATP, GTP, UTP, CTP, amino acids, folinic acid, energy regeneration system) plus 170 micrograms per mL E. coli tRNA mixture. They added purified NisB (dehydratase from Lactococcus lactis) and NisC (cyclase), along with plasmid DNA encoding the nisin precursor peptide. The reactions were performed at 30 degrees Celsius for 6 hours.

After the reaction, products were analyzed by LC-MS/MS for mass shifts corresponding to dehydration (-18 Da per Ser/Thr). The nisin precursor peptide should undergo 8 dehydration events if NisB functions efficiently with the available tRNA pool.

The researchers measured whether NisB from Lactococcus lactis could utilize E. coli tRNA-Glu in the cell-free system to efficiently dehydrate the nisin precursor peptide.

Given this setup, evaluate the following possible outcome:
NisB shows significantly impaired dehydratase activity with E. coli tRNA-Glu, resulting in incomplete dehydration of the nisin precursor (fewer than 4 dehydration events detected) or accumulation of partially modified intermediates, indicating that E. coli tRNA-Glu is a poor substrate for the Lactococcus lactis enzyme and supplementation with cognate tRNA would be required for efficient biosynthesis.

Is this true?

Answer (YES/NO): NO